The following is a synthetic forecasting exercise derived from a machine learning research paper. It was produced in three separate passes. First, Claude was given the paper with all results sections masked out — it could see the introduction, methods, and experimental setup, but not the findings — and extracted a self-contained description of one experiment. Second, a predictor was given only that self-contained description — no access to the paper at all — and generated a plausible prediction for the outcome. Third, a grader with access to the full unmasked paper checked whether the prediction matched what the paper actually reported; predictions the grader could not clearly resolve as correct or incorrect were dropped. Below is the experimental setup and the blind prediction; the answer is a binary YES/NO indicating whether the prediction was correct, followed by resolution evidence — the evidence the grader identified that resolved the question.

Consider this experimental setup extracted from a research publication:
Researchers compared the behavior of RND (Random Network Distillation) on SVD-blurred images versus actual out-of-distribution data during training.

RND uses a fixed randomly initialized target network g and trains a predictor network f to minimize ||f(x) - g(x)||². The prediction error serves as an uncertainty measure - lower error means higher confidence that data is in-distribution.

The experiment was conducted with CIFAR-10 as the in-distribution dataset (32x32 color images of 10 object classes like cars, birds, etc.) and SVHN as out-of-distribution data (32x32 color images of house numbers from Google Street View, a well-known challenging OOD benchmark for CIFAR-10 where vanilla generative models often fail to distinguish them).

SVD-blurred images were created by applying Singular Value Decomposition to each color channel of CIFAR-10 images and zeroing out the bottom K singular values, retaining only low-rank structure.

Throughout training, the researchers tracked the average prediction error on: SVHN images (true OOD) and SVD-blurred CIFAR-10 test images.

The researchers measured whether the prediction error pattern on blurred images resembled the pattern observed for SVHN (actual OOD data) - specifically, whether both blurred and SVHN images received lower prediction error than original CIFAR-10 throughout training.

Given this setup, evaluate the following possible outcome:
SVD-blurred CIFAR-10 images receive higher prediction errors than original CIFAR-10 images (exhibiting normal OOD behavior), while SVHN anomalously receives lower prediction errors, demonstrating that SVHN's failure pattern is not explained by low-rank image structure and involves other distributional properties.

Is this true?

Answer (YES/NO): NO